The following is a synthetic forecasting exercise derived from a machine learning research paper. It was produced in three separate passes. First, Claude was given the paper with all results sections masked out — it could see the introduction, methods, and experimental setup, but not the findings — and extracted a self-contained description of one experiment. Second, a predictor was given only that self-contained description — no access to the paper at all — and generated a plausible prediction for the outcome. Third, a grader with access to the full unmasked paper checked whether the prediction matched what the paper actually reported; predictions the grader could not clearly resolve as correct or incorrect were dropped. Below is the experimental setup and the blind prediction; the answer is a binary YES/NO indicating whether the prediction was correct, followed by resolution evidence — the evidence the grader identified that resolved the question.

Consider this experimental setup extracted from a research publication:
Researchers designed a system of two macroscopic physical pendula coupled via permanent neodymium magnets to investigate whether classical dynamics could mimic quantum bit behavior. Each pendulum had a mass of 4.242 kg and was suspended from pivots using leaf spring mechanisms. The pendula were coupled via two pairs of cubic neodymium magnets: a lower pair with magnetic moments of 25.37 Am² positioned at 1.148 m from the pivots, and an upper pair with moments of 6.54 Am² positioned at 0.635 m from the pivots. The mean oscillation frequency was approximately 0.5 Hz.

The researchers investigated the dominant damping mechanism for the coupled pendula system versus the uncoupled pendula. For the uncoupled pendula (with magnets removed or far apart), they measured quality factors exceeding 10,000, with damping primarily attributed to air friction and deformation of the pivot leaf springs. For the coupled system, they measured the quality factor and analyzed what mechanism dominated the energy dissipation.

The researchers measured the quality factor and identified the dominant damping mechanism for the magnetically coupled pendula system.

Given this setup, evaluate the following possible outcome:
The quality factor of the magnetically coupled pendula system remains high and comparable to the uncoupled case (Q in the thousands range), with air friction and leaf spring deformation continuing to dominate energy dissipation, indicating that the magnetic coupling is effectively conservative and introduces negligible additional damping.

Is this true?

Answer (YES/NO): NO